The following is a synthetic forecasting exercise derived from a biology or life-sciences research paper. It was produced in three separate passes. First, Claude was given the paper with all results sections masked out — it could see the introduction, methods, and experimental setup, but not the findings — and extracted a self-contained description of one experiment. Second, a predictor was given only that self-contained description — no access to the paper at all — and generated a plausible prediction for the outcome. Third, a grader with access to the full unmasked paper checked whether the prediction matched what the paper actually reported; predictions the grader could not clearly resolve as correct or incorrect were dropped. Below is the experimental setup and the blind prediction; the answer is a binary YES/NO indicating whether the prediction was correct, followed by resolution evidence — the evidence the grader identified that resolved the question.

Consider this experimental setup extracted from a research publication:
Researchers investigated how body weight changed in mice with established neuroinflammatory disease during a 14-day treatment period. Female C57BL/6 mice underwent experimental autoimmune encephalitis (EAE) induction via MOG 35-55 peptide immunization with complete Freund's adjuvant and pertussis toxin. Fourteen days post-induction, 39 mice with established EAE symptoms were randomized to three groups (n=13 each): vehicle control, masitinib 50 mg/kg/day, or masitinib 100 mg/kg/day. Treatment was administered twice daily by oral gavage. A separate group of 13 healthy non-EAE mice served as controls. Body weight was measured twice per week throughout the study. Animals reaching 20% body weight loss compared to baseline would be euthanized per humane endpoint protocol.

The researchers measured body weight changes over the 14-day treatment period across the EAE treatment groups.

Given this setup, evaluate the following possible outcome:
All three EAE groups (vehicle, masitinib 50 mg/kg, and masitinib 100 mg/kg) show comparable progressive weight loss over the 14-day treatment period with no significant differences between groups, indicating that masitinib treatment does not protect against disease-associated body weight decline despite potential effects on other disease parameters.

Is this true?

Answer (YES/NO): YES